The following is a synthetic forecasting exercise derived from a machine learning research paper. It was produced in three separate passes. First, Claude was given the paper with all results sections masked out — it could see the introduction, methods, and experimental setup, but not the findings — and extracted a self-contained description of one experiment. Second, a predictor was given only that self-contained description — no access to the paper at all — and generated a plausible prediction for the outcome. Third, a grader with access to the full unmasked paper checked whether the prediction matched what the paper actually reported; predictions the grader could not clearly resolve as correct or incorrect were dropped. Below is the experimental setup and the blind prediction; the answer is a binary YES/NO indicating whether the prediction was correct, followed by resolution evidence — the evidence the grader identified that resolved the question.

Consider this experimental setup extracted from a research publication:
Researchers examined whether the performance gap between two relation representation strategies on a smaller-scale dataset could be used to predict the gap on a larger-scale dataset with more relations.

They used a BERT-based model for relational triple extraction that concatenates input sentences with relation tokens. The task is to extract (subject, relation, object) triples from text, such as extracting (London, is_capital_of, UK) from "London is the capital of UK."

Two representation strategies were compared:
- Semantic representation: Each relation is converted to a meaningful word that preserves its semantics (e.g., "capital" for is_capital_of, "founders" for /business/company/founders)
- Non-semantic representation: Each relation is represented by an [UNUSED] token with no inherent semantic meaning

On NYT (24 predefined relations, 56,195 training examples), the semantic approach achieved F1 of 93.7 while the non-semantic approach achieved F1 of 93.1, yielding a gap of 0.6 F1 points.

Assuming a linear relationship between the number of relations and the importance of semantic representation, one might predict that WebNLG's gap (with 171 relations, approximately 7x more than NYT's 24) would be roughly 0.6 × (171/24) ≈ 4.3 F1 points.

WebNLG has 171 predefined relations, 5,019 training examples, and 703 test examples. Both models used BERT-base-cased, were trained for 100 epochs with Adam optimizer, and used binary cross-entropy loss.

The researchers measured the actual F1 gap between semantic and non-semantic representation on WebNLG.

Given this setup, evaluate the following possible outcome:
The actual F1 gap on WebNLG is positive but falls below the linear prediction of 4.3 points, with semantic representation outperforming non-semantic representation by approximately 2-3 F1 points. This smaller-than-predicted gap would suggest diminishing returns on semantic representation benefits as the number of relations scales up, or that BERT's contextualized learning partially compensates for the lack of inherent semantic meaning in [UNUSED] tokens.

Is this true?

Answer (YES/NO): NO